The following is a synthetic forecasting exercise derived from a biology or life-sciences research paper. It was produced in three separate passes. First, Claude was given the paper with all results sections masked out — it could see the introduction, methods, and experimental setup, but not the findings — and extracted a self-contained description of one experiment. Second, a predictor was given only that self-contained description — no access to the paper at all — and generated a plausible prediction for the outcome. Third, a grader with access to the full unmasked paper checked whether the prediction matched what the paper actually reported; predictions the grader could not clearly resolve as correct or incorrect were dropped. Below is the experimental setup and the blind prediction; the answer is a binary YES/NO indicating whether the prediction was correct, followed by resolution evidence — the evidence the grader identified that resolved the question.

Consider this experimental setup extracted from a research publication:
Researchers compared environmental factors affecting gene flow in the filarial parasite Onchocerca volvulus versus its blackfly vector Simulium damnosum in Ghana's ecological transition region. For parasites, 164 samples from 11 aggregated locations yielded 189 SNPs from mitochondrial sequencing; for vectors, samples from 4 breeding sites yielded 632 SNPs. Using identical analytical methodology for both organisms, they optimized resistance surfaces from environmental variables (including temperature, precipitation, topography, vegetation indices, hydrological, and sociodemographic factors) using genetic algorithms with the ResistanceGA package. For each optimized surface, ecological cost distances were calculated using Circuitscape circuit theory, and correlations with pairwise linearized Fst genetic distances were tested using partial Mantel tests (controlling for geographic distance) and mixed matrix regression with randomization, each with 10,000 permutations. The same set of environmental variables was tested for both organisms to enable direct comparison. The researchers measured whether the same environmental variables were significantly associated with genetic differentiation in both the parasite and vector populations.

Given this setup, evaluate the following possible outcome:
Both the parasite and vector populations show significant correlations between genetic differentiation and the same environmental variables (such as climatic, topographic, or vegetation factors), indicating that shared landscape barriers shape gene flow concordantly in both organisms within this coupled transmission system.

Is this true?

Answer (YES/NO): NO